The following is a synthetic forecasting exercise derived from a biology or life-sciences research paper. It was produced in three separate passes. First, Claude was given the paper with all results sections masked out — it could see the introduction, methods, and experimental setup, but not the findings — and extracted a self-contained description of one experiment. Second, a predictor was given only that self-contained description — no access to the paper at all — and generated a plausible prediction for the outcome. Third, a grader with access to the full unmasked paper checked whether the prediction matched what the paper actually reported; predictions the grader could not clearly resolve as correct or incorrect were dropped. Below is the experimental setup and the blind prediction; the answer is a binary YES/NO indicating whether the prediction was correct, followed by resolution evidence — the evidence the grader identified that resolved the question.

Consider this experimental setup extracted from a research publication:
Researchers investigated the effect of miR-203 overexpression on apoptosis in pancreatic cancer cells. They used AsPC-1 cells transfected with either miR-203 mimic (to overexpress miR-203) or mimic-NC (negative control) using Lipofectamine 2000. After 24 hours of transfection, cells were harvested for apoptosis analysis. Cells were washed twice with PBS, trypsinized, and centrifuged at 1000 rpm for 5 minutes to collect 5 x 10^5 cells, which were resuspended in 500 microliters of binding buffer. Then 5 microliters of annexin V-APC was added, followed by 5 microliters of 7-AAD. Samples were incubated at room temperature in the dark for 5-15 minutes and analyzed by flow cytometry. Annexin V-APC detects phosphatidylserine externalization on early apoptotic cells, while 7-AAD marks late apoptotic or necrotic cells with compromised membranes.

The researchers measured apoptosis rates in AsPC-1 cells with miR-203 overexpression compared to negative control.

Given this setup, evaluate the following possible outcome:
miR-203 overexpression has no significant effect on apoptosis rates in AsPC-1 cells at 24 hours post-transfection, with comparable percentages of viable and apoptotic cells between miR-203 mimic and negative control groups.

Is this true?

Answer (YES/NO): NO